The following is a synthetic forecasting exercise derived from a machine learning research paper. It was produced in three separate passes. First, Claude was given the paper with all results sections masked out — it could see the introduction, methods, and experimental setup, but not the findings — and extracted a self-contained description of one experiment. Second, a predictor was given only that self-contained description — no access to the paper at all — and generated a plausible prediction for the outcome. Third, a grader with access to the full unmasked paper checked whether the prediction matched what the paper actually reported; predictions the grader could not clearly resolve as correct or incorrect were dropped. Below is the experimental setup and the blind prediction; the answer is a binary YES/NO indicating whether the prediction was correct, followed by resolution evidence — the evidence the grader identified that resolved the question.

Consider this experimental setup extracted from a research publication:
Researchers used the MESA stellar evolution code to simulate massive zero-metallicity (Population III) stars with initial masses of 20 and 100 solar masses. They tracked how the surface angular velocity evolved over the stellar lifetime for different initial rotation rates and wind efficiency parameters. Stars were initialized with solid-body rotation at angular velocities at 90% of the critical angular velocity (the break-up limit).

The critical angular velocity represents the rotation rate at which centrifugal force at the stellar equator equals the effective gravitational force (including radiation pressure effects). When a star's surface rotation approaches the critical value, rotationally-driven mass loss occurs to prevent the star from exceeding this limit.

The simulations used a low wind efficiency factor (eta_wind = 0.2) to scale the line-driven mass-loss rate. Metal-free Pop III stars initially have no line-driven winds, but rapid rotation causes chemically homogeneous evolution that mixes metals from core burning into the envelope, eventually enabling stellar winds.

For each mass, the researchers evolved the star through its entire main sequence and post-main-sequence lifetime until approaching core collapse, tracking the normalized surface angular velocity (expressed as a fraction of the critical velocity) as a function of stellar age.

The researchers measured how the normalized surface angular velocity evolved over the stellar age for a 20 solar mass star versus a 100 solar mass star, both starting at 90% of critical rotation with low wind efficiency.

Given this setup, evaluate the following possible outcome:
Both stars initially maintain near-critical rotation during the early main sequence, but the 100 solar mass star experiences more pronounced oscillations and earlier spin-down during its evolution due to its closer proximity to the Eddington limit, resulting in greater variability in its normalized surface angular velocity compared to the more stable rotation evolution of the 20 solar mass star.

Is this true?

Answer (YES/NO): NO